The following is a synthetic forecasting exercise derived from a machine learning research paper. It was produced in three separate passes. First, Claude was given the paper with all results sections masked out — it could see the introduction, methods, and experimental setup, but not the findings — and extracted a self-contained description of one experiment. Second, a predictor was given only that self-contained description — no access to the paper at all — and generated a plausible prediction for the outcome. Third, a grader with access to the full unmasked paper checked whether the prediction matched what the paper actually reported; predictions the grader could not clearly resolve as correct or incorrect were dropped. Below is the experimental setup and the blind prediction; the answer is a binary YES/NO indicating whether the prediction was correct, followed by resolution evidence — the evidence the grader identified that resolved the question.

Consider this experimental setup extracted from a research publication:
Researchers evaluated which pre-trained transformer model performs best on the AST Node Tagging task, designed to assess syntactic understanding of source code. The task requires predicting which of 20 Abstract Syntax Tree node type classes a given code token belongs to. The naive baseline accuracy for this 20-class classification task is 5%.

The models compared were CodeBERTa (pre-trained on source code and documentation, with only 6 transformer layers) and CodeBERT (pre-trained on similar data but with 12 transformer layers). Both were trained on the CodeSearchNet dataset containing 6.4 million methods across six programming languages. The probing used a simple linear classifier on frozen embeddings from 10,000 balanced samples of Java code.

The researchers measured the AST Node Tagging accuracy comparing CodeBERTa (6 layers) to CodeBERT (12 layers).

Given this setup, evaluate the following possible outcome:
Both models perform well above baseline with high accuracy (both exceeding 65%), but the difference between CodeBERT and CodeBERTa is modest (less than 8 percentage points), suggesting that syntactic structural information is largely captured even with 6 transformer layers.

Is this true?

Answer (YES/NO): YES